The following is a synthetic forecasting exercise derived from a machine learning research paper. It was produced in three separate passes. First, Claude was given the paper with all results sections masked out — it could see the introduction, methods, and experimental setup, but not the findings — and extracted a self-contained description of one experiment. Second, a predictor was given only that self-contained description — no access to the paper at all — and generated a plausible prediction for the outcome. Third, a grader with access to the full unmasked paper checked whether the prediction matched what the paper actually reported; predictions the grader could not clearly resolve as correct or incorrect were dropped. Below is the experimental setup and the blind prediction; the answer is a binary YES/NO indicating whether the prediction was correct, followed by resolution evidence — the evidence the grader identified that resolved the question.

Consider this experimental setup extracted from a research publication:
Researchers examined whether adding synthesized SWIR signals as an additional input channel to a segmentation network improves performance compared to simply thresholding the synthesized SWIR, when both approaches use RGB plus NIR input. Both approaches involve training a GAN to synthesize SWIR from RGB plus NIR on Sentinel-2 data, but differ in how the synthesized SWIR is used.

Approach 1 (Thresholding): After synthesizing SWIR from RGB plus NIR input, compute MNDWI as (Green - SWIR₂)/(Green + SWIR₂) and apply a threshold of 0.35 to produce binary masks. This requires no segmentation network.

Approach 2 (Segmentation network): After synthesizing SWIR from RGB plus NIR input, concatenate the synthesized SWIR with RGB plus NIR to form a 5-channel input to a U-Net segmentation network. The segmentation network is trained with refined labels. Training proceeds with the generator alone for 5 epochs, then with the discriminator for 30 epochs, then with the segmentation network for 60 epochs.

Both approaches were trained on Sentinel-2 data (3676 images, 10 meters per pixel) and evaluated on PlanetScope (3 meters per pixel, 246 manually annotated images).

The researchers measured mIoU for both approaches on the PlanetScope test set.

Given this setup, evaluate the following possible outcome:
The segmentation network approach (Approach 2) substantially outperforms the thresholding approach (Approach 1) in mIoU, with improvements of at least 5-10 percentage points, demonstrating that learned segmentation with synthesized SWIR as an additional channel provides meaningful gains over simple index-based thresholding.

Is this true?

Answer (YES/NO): NO